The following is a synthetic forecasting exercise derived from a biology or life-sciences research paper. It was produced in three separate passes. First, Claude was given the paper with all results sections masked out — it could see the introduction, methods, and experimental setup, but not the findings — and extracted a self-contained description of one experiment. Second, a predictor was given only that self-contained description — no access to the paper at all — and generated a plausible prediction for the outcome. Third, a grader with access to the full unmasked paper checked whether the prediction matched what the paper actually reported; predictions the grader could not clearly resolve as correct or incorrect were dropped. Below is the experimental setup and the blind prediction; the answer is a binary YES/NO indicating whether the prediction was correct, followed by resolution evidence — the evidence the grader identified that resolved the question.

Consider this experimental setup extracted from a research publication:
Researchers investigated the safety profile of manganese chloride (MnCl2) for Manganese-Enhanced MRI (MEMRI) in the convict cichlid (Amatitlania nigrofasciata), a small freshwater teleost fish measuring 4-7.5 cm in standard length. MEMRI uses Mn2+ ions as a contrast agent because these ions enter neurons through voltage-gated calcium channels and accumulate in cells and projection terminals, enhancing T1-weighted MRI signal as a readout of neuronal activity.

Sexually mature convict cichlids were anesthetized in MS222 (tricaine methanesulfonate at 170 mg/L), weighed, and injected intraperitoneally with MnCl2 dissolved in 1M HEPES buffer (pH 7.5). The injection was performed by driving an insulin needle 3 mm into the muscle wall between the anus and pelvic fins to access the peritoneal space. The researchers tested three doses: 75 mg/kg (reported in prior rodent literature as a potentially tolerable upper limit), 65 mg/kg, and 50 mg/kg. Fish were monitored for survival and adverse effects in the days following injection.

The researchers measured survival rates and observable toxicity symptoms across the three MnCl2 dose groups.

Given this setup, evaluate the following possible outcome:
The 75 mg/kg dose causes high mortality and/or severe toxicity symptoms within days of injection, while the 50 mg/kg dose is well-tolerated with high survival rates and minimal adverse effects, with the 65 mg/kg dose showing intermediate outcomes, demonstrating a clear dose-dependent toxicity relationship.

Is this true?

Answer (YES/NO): NO